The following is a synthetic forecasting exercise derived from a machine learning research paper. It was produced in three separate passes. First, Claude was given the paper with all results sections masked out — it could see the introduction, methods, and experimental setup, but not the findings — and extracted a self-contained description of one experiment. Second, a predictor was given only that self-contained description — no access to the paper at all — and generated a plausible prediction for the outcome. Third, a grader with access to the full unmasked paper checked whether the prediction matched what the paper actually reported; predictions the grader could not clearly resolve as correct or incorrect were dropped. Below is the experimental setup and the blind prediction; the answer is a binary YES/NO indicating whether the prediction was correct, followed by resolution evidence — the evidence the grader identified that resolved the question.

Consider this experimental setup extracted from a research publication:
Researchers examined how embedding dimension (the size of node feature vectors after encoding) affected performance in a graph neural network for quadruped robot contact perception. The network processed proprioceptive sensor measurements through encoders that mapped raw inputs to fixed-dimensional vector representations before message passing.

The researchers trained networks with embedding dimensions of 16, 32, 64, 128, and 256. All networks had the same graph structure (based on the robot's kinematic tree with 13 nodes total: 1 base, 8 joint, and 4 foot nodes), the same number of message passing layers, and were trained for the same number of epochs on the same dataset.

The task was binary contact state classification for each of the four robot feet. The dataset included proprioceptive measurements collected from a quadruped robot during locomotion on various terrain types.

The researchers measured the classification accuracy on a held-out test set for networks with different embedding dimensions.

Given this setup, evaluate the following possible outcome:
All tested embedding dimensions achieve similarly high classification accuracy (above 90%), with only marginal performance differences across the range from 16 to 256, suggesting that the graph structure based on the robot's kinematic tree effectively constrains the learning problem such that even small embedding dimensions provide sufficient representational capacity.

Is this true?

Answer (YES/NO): NO